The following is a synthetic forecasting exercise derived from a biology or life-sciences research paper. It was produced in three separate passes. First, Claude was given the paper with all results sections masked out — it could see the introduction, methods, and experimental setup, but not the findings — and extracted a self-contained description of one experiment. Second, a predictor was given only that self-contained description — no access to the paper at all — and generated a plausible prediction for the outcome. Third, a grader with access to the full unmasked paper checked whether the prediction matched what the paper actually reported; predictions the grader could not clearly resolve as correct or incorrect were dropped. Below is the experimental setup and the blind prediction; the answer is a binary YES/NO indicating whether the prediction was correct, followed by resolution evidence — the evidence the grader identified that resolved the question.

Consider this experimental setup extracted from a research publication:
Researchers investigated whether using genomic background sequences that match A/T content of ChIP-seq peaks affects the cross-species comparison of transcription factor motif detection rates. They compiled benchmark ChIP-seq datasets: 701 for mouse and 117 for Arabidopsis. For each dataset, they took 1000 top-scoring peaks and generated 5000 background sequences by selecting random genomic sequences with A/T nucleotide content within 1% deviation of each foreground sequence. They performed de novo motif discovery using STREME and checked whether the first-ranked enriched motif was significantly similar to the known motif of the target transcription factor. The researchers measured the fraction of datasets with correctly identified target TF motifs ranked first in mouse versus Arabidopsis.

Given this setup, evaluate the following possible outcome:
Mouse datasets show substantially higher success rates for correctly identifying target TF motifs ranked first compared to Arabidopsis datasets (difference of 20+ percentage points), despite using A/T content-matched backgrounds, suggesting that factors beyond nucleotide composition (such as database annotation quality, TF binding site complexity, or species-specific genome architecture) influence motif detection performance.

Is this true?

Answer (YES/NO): NO